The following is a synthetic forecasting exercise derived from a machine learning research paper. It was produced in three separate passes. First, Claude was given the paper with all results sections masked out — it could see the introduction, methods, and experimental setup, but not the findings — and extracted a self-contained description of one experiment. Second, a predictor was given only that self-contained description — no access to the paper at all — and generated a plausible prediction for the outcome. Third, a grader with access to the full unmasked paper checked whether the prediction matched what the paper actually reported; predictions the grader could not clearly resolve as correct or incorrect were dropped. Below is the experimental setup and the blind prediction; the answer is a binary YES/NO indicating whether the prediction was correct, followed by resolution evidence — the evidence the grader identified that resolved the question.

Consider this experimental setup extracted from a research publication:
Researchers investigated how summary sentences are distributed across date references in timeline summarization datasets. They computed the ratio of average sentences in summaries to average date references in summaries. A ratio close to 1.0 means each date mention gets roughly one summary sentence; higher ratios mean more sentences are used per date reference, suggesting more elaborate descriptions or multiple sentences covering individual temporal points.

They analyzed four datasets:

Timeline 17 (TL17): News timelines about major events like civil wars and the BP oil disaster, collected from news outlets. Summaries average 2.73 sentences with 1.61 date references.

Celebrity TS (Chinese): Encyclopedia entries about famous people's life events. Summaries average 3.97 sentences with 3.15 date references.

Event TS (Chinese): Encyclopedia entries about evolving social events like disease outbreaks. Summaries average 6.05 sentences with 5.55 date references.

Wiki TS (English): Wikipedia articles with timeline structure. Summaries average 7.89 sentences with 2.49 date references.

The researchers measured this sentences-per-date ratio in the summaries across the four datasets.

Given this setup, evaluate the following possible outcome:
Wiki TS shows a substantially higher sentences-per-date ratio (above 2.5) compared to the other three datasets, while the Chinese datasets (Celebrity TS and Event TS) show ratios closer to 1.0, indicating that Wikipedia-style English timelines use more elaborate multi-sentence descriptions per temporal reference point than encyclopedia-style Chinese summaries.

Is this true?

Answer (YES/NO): YES